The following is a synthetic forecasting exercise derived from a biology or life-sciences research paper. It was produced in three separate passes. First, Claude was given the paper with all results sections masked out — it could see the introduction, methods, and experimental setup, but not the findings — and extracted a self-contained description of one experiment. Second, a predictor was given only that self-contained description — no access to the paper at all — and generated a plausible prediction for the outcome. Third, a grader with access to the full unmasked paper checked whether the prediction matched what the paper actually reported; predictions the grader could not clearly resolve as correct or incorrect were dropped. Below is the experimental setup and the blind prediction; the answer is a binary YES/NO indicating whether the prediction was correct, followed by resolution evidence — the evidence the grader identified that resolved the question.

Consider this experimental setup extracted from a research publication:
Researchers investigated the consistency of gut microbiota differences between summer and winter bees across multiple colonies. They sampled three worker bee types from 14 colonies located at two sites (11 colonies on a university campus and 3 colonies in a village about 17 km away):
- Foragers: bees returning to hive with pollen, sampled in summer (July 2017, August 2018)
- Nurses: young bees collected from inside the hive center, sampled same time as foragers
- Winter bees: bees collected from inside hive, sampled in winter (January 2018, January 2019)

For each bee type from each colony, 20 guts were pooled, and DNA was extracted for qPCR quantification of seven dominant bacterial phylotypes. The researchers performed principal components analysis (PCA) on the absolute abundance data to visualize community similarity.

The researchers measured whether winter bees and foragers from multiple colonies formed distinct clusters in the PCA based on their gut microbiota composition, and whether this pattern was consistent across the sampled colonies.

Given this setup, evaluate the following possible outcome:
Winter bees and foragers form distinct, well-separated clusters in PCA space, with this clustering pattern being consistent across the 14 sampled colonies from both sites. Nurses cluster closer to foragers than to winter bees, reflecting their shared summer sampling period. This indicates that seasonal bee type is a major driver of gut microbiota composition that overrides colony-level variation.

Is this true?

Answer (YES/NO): NO